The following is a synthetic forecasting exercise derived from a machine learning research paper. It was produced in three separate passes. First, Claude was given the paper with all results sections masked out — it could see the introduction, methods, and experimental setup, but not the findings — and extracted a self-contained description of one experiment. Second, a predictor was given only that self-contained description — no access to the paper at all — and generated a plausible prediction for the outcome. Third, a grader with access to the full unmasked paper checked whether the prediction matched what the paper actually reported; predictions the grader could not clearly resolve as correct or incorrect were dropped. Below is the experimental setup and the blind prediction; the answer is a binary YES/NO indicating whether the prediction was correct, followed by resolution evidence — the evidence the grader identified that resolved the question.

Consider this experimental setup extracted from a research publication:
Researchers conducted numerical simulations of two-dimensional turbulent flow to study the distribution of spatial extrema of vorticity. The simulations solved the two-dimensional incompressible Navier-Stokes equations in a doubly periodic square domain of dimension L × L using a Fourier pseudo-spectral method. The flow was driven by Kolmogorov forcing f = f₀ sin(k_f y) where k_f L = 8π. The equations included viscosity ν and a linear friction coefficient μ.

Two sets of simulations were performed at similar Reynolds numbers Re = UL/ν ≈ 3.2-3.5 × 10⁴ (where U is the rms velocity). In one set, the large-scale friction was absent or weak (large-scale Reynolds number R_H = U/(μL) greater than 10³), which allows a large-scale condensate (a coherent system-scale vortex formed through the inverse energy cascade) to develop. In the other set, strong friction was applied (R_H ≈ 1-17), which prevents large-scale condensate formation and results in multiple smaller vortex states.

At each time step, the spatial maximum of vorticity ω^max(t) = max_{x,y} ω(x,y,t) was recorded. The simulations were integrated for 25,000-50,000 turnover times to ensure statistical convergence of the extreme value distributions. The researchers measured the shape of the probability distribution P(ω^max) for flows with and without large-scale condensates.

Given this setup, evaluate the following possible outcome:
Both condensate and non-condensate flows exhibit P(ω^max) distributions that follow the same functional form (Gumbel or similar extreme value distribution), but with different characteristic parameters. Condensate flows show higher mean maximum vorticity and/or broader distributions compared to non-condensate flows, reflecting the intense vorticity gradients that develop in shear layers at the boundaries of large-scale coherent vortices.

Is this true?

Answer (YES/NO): NO